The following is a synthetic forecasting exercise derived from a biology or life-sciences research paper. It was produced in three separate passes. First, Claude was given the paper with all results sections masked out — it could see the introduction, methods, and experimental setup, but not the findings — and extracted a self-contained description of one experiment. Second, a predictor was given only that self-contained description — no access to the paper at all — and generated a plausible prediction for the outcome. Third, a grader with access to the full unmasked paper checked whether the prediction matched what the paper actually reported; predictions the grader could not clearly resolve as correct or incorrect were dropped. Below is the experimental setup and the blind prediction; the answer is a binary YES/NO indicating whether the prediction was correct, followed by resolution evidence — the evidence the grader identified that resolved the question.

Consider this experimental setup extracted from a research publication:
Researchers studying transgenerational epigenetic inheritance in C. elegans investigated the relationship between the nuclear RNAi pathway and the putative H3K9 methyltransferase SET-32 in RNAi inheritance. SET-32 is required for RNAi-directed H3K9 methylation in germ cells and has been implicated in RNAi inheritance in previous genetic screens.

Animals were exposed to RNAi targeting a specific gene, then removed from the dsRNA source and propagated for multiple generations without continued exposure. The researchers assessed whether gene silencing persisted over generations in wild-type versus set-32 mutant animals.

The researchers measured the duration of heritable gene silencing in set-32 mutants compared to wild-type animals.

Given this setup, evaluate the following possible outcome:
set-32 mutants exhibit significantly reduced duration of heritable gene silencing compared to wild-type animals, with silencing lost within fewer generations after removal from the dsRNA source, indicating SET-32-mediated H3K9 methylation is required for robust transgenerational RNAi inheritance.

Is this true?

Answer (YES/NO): YES